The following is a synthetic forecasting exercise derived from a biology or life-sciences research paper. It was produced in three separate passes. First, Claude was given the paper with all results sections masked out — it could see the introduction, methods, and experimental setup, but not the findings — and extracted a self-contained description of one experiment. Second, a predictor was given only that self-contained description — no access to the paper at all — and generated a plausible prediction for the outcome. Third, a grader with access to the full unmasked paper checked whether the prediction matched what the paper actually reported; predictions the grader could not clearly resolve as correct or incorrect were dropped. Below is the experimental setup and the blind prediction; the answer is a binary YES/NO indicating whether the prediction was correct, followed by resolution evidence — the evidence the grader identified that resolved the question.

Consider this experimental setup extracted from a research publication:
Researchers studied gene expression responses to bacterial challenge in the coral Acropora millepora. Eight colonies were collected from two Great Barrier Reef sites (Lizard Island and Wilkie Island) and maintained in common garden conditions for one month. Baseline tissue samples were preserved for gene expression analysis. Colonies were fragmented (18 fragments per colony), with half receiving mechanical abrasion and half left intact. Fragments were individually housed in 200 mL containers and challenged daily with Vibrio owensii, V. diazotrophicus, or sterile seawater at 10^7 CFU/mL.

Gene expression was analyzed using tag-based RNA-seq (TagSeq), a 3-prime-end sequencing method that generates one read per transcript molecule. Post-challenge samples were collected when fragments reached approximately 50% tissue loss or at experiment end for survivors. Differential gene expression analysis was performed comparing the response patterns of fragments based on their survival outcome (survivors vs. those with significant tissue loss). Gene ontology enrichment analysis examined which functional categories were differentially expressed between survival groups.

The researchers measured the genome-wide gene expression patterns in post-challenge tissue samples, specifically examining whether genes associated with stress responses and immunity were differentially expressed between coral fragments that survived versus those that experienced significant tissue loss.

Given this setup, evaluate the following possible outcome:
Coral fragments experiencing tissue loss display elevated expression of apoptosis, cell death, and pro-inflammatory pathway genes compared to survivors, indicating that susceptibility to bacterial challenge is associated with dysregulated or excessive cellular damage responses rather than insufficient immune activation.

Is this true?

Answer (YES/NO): NO